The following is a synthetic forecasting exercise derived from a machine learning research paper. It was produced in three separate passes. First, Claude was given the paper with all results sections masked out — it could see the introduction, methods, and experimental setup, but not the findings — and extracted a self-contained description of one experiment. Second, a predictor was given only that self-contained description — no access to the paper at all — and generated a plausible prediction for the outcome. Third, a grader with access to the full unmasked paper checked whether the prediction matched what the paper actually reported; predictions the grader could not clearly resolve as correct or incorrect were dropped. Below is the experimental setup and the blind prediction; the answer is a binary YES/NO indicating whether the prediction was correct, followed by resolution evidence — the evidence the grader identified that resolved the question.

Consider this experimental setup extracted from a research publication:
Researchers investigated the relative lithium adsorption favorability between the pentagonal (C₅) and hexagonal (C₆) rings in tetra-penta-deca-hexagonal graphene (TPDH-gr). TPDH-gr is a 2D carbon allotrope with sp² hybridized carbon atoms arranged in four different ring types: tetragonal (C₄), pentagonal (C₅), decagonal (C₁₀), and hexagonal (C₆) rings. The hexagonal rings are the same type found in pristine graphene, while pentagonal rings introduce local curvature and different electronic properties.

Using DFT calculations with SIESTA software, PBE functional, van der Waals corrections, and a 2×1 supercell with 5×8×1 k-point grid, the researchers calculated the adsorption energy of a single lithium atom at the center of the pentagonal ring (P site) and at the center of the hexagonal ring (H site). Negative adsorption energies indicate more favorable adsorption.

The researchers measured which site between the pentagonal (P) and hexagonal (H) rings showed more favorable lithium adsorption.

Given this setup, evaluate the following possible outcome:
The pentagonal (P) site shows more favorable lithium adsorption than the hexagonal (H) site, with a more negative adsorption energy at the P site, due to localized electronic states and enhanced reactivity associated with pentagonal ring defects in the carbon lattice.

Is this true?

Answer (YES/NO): YES